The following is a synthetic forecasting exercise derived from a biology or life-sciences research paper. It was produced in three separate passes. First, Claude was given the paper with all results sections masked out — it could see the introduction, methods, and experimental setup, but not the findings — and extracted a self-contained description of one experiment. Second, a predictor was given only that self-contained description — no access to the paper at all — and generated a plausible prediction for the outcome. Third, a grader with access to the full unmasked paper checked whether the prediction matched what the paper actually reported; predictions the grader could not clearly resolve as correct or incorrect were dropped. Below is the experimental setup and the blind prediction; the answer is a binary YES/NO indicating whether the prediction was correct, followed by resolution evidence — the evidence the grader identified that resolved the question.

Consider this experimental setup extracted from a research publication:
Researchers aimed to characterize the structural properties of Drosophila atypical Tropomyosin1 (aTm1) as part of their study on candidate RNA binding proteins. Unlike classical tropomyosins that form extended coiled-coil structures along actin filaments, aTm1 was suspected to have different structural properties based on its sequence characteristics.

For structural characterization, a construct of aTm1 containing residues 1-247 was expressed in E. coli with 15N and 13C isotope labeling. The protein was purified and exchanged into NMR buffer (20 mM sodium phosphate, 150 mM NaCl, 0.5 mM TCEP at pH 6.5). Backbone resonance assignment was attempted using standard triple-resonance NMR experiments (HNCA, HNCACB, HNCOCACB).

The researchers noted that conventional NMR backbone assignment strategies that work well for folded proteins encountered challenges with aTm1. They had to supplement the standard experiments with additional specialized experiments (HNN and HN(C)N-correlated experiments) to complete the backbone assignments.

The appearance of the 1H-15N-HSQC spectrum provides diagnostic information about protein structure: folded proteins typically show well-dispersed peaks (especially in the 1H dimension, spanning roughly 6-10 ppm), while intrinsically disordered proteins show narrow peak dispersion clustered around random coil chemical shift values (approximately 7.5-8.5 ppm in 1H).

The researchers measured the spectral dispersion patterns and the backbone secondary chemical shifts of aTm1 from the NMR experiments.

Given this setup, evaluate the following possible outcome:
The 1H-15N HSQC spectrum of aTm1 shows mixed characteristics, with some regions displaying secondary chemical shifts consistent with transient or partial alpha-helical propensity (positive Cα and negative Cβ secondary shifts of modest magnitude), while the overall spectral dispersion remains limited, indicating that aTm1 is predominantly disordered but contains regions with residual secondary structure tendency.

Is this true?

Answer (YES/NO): NO